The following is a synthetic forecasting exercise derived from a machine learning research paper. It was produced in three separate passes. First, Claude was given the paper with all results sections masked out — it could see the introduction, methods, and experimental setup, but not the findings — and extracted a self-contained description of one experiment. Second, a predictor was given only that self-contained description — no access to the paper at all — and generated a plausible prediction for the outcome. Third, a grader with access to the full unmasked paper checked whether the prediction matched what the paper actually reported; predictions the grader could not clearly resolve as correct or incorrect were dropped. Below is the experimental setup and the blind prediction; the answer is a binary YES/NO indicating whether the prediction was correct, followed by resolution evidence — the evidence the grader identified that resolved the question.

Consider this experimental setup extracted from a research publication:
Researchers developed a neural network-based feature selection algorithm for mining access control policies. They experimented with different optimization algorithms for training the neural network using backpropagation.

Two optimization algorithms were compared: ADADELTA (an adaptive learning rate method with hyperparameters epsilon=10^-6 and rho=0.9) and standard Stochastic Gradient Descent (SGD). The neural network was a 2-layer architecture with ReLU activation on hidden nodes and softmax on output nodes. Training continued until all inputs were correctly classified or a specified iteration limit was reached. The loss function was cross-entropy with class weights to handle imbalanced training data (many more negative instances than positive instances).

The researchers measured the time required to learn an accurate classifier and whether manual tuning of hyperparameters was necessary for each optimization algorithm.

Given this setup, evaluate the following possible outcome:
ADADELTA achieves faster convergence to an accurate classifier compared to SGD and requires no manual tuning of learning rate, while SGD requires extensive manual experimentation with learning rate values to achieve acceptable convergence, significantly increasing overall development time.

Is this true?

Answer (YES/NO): YES